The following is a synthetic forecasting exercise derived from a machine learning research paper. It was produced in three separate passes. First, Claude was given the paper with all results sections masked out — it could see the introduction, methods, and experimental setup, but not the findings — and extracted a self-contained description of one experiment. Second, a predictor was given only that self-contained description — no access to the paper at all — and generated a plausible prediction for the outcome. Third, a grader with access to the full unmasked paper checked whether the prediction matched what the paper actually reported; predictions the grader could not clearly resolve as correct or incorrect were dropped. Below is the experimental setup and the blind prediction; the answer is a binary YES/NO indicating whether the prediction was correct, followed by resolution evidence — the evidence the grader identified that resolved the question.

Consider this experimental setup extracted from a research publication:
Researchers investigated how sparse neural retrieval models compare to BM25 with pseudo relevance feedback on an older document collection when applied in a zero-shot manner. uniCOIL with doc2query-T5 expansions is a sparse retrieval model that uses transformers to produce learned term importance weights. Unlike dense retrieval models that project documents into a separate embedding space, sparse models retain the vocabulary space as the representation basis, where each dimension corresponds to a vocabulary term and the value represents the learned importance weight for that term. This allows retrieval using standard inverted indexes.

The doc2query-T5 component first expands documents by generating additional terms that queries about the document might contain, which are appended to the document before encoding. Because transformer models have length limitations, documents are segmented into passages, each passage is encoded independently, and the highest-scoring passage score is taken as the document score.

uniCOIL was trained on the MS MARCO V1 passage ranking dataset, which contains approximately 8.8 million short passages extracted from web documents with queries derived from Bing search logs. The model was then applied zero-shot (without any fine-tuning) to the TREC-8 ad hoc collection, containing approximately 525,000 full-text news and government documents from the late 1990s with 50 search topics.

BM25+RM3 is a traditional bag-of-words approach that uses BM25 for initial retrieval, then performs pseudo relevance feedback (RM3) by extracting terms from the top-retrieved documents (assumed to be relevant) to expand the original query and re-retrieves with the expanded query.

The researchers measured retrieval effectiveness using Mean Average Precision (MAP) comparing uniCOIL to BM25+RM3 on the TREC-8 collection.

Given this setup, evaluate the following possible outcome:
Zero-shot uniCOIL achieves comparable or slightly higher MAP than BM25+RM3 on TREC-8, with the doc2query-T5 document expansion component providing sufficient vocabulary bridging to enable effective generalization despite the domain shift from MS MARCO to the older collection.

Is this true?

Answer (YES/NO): NO